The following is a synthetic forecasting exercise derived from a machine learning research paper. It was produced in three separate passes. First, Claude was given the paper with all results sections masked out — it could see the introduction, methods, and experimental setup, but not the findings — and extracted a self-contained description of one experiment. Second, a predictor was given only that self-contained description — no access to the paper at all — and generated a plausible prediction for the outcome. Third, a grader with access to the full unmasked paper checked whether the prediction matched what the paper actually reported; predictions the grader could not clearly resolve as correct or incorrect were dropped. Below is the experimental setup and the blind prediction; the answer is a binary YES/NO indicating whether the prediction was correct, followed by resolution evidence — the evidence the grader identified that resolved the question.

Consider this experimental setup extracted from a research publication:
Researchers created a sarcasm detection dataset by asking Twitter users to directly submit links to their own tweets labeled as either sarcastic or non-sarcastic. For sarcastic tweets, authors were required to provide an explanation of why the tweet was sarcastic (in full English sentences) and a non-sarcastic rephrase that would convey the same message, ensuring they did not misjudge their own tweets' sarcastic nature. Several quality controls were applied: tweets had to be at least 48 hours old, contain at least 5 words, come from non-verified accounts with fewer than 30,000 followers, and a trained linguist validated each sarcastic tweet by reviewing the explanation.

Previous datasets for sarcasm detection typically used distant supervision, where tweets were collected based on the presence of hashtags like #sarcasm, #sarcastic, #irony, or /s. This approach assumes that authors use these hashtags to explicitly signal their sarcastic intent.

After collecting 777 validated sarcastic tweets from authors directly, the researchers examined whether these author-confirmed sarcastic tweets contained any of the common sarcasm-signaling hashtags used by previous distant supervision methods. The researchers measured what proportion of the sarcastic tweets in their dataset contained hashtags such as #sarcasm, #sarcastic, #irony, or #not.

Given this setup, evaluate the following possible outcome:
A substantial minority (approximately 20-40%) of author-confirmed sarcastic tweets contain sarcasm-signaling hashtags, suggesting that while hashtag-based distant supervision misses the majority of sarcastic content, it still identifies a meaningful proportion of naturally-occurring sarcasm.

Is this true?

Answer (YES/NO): NO